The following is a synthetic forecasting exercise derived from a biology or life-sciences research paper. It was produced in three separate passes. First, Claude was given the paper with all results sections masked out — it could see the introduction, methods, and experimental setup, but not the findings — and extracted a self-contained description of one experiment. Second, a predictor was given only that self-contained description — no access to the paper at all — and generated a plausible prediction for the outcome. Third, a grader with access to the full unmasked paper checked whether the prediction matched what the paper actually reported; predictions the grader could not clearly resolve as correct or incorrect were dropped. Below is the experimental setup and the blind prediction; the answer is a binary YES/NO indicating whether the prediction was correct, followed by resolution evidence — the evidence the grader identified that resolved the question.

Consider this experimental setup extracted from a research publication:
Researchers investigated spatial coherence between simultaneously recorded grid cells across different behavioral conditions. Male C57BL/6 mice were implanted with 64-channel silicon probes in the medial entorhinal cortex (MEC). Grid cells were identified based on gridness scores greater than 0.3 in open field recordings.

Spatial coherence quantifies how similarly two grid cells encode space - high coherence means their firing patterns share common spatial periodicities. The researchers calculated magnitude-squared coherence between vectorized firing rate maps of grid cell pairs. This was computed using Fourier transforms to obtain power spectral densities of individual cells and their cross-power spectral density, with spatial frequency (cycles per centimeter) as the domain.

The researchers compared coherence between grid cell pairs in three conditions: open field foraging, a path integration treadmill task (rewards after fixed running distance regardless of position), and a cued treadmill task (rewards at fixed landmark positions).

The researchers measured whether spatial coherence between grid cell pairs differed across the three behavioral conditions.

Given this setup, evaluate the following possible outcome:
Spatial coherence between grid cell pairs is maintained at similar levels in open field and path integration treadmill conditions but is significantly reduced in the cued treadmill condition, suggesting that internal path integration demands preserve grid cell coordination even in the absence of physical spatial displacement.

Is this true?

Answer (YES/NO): NO